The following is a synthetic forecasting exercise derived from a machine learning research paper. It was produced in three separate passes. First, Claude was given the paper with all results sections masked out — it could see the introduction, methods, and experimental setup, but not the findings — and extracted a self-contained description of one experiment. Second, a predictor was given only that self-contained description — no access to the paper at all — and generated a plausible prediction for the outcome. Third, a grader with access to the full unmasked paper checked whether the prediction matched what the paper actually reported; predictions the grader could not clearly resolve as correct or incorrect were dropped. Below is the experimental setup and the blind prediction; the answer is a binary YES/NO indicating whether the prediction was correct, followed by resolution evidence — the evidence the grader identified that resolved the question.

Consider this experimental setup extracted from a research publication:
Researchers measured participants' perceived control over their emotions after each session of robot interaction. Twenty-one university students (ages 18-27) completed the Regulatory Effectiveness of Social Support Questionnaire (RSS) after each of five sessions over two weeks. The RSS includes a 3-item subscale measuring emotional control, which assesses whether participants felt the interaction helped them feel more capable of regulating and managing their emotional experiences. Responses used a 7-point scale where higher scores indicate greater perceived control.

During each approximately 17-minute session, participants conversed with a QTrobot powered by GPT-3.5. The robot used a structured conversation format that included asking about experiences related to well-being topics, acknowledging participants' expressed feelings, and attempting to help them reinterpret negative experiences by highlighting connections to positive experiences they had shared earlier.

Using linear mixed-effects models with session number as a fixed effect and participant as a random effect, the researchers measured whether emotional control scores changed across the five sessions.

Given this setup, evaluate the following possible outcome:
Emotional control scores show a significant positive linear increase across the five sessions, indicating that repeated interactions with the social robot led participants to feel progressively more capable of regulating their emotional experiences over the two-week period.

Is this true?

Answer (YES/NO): YES